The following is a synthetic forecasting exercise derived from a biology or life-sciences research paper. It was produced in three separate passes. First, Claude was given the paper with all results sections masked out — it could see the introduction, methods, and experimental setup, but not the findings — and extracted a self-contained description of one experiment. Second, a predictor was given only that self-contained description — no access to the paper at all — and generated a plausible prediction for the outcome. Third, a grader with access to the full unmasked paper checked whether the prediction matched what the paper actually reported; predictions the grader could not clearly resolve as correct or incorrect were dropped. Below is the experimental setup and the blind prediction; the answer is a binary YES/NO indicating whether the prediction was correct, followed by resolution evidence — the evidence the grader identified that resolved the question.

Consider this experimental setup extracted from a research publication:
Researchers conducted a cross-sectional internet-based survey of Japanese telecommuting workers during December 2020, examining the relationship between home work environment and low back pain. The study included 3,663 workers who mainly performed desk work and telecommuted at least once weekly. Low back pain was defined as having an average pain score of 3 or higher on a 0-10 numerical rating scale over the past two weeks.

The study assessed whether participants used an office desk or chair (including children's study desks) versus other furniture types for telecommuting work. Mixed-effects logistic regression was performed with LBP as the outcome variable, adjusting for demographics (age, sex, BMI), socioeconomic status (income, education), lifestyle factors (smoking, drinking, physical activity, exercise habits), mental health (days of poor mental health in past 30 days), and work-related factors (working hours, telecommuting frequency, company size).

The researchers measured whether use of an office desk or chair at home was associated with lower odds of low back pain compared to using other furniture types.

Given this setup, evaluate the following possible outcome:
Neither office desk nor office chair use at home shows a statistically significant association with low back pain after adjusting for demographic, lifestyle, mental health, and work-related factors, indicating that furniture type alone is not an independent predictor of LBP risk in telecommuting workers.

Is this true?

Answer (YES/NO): YES